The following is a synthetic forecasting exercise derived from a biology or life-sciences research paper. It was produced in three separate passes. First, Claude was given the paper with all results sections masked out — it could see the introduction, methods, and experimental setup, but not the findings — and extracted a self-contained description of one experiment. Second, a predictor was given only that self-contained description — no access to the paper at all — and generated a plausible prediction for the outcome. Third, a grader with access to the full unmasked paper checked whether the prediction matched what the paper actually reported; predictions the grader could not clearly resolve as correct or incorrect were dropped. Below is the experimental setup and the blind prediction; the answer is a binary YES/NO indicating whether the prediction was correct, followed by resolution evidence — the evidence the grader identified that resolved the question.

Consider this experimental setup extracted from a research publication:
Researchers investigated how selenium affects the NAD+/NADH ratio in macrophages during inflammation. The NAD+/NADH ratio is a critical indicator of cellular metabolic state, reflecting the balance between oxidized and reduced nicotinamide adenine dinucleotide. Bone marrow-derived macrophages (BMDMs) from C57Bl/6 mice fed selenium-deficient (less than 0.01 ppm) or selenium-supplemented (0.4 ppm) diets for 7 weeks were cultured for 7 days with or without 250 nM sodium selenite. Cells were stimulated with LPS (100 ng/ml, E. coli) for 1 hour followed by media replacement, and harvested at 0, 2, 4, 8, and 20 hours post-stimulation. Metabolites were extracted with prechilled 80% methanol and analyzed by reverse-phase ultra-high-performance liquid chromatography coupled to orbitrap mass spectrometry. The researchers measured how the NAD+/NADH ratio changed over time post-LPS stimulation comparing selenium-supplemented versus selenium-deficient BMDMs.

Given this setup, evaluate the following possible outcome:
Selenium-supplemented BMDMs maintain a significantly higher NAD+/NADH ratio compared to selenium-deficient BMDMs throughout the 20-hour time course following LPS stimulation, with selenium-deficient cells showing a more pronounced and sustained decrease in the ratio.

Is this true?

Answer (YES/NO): NO